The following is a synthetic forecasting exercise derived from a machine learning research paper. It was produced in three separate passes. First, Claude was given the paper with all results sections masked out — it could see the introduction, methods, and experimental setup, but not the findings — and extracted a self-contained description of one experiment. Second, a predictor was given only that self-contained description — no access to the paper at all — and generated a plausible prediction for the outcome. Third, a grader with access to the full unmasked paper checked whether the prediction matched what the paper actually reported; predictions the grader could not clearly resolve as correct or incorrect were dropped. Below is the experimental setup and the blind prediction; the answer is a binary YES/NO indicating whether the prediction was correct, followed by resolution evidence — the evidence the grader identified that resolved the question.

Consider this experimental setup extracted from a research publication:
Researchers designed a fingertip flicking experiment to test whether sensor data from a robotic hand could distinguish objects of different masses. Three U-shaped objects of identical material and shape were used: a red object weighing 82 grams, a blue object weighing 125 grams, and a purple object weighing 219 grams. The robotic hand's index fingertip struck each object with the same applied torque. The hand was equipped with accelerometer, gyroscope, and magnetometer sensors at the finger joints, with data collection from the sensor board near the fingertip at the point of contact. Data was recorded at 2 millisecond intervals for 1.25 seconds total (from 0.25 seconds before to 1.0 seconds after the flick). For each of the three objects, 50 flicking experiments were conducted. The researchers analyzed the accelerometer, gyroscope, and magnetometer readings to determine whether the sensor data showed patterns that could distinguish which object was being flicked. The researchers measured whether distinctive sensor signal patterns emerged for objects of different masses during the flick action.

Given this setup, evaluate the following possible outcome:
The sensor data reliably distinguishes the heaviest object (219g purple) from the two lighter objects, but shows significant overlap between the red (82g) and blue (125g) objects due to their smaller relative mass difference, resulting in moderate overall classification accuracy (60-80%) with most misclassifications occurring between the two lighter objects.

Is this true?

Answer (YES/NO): NO